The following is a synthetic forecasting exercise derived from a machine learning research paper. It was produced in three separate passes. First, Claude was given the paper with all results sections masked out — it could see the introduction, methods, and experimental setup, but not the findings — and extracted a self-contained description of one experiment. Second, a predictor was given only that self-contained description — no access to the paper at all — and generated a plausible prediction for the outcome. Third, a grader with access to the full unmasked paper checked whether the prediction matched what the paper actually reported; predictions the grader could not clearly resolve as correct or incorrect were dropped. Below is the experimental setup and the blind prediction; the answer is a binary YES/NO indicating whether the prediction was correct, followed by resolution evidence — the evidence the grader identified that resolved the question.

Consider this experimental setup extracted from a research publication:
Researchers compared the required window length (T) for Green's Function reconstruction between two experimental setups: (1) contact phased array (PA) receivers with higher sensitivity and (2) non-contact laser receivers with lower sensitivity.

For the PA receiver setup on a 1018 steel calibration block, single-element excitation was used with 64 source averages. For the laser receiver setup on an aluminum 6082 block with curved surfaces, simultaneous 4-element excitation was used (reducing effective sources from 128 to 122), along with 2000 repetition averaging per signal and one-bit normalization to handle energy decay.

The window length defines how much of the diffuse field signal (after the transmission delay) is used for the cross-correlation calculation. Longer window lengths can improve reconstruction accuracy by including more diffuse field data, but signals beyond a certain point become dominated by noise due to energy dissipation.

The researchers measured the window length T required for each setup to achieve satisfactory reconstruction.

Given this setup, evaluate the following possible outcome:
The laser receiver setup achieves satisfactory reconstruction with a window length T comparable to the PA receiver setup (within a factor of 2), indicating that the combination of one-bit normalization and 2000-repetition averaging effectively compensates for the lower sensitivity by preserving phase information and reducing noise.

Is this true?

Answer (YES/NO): NO